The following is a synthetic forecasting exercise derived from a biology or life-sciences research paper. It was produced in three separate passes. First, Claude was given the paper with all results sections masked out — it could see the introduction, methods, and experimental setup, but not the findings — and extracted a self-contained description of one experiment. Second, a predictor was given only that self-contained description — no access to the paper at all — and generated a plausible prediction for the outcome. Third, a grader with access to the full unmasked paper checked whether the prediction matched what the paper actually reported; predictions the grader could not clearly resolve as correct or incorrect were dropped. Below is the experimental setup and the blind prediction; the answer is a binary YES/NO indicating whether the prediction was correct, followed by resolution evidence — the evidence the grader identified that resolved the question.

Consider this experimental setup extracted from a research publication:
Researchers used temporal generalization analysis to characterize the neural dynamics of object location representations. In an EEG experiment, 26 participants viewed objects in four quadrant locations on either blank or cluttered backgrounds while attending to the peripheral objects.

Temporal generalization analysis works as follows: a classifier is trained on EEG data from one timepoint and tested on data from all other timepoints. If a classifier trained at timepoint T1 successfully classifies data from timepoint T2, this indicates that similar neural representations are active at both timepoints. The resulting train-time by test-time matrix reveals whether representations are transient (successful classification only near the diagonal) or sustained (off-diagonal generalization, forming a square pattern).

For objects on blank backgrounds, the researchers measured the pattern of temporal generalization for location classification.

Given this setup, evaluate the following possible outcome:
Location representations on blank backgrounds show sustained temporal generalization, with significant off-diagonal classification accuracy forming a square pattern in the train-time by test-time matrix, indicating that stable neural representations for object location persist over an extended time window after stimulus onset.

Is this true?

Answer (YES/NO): NO